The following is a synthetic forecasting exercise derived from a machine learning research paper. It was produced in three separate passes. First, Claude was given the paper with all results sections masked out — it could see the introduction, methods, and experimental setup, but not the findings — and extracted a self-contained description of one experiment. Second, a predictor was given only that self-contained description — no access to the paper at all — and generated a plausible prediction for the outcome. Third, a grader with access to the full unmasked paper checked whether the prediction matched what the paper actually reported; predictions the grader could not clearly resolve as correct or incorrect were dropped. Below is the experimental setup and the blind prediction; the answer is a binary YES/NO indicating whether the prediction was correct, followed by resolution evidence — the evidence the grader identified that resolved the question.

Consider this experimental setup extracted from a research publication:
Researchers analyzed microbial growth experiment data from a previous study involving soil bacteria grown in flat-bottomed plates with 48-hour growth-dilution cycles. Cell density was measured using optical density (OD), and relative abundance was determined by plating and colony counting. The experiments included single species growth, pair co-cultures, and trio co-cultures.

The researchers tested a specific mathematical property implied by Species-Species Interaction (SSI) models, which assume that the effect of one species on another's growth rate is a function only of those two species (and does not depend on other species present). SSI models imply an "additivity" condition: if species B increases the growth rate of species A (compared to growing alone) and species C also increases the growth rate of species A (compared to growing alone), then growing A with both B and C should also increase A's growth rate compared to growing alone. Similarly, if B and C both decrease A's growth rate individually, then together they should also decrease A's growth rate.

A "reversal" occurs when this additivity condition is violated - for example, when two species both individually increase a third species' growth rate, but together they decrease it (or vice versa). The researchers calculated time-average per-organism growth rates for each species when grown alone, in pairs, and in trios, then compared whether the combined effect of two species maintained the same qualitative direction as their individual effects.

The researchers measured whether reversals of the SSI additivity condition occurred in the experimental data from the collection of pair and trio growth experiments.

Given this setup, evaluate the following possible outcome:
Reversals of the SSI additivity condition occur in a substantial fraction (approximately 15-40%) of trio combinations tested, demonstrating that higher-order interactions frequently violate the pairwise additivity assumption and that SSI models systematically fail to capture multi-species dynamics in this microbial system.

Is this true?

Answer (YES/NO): YES